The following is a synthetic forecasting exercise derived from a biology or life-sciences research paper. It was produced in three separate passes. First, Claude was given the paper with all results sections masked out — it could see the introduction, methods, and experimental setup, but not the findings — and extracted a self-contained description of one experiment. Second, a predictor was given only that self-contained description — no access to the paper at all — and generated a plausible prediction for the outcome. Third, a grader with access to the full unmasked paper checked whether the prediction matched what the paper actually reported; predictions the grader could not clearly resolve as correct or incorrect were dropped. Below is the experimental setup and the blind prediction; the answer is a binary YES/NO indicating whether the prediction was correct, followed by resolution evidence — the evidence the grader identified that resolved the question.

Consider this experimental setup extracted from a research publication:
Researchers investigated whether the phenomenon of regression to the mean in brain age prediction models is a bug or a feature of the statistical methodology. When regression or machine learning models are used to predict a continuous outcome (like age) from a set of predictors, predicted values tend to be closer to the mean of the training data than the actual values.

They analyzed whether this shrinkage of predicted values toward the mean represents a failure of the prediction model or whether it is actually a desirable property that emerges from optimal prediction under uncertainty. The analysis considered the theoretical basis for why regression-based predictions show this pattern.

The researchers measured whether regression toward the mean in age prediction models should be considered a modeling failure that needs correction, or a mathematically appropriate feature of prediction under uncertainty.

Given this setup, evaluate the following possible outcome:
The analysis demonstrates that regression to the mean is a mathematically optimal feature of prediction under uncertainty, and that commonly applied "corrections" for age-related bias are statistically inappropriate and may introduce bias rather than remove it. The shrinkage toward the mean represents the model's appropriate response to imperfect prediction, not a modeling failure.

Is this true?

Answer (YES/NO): YES